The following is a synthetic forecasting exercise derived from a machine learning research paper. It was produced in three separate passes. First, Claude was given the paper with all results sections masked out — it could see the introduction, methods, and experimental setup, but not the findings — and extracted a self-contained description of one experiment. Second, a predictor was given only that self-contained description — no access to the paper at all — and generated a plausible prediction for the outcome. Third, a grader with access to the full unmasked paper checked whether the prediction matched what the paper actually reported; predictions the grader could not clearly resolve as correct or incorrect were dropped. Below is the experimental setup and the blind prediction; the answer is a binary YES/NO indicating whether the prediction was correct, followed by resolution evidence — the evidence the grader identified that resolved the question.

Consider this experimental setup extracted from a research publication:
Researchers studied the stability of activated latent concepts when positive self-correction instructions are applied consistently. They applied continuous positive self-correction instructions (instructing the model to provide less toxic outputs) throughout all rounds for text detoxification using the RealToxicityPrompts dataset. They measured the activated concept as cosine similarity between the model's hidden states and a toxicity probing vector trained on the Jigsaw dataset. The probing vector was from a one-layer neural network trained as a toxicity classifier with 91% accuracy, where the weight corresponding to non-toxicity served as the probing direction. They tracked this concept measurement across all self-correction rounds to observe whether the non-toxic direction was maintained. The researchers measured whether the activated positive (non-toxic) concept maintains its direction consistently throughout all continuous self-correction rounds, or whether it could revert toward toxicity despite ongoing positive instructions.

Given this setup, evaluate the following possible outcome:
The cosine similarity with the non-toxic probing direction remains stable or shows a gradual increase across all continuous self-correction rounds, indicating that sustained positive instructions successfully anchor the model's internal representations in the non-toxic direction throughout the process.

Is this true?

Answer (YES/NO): YES